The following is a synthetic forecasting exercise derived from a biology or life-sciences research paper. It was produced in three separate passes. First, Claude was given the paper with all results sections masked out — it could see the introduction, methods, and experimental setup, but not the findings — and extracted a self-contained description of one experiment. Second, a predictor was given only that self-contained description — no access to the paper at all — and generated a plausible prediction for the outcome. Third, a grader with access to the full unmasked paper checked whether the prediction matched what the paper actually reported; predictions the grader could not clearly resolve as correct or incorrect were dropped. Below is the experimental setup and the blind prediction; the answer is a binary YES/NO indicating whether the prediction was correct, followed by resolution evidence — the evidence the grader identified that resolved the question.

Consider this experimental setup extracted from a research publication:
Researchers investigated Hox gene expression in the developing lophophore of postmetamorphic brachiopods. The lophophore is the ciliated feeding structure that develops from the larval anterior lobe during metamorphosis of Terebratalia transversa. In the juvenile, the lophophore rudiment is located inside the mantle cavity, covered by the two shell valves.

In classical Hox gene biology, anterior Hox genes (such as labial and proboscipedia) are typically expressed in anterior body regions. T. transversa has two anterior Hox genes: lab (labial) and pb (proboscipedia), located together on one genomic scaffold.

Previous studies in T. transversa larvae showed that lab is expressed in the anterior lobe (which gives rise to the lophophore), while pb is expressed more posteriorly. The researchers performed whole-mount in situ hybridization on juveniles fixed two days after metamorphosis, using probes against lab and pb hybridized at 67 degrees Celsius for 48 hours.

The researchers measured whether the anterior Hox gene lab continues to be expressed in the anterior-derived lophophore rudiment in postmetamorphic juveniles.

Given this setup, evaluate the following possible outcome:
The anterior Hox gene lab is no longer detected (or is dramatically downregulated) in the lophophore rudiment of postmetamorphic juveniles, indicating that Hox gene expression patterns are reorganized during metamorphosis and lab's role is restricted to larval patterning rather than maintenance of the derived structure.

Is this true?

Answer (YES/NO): NO